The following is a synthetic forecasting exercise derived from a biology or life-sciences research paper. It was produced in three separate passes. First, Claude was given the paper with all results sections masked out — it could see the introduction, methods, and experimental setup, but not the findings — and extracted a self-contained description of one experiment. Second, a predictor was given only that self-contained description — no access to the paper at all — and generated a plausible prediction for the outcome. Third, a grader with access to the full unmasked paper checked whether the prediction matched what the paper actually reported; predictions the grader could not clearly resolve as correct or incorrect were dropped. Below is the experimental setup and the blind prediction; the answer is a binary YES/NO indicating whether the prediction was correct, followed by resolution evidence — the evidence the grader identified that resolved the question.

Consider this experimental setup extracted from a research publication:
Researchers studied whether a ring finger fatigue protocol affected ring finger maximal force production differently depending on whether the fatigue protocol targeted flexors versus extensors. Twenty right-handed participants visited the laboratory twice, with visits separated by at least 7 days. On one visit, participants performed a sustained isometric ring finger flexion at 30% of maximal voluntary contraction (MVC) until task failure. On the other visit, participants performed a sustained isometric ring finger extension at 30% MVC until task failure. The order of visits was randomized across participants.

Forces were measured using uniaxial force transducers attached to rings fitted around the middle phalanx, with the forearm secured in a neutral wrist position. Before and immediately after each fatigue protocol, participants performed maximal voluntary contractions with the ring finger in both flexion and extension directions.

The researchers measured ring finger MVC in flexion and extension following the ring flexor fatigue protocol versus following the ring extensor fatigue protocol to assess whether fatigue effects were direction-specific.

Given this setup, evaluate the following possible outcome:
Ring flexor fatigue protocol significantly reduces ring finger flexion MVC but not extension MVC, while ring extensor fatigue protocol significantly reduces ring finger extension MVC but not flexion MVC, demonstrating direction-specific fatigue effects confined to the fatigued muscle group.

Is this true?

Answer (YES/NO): NO